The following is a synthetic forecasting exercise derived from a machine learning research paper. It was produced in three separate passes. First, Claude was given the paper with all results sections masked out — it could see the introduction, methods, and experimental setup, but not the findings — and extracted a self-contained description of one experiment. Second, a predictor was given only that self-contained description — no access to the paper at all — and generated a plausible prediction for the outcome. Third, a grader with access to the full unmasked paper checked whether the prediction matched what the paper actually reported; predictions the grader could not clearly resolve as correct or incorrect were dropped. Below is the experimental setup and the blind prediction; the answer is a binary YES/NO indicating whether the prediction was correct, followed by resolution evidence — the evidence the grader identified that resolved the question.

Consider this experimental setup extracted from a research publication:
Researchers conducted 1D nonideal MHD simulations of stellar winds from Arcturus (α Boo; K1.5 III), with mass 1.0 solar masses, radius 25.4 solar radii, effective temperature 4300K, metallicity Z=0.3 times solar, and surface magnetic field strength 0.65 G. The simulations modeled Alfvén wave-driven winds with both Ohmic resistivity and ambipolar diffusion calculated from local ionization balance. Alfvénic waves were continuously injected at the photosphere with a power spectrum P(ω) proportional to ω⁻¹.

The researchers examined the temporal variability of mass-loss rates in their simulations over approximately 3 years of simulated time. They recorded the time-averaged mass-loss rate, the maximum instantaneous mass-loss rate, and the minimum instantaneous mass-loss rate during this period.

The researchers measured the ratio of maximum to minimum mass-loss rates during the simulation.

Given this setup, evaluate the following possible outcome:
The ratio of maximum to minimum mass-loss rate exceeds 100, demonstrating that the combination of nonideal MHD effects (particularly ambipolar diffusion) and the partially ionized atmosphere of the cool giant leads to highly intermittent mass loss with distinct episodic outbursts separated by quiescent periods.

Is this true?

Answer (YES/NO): YES